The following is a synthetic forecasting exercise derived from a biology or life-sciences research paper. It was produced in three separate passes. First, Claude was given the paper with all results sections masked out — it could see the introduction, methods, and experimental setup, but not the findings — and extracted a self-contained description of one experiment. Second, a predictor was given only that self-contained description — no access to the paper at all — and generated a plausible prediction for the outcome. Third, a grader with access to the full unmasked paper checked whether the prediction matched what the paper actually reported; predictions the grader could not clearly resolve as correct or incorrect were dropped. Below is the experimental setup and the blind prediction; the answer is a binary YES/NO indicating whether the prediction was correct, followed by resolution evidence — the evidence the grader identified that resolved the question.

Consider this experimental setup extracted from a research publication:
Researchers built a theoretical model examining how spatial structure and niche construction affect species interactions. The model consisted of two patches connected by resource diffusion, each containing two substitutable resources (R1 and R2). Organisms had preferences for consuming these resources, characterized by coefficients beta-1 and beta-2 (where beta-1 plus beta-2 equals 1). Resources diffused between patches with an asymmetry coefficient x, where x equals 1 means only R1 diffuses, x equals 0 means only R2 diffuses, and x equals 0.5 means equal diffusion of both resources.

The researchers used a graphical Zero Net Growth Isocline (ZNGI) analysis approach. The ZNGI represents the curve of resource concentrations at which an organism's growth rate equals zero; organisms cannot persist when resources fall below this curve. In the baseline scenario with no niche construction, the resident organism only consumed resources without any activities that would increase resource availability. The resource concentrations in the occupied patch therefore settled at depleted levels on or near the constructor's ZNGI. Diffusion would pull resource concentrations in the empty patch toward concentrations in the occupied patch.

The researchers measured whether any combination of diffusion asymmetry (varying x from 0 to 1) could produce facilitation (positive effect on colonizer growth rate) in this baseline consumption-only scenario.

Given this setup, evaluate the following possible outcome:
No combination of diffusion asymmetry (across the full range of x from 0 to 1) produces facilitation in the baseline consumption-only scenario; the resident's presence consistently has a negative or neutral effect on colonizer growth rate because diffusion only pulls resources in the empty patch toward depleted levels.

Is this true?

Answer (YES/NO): YES